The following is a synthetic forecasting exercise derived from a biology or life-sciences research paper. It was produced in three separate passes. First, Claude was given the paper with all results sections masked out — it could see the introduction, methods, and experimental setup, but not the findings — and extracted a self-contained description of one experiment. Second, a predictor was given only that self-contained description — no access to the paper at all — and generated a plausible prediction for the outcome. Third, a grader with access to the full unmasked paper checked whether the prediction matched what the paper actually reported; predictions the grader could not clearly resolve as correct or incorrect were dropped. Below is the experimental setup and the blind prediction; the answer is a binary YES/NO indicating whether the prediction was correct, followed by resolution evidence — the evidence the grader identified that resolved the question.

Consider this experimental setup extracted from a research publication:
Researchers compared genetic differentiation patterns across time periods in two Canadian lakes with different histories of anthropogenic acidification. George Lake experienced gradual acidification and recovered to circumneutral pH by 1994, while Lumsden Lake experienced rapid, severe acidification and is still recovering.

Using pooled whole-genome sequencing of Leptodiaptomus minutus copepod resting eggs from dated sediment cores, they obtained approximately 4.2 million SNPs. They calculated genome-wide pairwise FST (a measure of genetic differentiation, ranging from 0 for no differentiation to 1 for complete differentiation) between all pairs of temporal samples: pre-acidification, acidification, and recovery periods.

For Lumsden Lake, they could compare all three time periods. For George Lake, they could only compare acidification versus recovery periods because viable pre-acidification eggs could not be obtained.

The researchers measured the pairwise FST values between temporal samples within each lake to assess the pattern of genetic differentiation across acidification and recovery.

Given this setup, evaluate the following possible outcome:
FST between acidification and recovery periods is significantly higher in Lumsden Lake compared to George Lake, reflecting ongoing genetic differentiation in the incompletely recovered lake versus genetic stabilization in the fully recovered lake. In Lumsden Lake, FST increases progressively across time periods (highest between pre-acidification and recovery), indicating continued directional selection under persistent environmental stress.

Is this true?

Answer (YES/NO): NO